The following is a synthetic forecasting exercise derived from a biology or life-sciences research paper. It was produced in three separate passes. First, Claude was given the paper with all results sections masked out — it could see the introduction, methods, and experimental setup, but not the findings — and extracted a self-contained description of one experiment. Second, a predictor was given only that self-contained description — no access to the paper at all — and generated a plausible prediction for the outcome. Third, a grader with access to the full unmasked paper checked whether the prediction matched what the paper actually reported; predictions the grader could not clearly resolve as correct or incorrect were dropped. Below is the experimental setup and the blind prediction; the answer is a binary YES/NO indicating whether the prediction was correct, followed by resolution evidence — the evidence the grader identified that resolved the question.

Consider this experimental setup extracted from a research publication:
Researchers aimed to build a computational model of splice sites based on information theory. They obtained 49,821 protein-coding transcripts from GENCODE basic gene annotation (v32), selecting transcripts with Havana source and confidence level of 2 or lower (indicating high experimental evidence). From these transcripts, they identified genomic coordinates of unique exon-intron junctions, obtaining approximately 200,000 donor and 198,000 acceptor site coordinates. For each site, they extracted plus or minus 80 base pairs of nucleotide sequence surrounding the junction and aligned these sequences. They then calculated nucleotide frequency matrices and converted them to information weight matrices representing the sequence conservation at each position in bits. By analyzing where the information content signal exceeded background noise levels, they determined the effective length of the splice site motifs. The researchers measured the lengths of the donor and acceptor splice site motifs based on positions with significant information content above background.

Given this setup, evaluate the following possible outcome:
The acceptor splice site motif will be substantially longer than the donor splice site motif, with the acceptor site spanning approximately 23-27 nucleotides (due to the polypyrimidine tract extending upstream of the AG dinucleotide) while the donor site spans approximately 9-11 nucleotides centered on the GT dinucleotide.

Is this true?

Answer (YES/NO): YES